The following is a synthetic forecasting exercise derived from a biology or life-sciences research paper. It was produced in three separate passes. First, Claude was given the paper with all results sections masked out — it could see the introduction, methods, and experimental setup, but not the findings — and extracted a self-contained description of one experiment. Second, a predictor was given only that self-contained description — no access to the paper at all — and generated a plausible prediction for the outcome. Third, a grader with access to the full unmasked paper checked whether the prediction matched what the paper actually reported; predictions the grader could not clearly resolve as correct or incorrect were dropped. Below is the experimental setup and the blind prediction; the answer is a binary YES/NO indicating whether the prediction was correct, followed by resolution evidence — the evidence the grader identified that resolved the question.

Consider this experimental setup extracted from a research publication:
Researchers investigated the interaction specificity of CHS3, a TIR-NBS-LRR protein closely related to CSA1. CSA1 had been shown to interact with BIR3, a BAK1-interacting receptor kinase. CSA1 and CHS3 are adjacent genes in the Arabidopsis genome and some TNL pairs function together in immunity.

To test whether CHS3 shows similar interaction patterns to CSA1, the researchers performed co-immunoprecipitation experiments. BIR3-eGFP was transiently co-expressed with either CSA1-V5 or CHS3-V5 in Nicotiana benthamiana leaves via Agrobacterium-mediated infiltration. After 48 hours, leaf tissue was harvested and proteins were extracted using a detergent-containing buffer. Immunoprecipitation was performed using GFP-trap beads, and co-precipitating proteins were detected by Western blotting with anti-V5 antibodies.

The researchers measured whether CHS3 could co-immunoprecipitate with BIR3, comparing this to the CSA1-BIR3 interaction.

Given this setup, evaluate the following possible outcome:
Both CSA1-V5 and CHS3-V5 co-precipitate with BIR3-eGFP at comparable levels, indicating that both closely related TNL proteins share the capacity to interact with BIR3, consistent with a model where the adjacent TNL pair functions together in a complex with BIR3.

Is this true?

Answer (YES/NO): NO